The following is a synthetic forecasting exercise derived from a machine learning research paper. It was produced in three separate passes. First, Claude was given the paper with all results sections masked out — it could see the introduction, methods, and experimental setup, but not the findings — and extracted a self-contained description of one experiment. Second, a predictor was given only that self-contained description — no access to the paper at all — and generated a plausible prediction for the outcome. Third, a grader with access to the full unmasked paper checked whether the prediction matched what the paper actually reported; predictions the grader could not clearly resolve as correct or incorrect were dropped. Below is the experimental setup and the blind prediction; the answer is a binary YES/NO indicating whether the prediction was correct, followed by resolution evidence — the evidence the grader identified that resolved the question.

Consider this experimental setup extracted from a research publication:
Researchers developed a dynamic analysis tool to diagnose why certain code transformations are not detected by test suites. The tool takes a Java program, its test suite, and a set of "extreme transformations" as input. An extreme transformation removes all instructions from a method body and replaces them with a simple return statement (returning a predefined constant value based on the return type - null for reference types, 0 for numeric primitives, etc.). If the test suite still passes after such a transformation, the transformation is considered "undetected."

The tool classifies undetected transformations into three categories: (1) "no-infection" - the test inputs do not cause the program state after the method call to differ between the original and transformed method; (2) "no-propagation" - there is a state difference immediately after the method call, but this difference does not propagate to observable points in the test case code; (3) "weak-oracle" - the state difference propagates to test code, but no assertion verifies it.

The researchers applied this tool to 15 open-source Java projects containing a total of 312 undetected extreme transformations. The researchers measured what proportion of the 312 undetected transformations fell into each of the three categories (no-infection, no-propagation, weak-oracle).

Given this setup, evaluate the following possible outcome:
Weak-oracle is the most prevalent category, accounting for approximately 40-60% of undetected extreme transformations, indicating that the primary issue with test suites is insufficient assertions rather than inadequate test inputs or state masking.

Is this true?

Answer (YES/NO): NO